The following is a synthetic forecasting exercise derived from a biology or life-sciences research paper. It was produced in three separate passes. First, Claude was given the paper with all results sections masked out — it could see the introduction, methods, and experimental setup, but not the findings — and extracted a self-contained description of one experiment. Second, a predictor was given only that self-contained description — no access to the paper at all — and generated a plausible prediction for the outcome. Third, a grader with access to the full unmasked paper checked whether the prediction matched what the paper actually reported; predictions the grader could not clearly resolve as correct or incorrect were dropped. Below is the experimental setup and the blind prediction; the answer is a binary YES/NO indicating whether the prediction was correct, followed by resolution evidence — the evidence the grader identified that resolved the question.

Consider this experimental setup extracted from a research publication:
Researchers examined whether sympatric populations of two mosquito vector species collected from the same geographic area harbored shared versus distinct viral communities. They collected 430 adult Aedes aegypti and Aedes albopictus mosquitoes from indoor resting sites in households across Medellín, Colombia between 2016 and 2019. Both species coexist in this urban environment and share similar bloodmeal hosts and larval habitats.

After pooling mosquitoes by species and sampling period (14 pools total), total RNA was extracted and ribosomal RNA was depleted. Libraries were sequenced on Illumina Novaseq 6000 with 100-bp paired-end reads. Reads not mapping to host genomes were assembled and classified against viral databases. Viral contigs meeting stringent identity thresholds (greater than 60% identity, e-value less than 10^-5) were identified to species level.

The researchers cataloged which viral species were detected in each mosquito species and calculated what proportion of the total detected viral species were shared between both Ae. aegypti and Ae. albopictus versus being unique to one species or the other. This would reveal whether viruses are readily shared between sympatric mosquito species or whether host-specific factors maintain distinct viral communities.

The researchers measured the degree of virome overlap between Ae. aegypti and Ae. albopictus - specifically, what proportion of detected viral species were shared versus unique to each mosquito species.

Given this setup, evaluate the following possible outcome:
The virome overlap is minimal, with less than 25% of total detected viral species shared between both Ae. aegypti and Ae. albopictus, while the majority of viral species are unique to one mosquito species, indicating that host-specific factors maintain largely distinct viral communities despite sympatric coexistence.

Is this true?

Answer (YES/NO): NO